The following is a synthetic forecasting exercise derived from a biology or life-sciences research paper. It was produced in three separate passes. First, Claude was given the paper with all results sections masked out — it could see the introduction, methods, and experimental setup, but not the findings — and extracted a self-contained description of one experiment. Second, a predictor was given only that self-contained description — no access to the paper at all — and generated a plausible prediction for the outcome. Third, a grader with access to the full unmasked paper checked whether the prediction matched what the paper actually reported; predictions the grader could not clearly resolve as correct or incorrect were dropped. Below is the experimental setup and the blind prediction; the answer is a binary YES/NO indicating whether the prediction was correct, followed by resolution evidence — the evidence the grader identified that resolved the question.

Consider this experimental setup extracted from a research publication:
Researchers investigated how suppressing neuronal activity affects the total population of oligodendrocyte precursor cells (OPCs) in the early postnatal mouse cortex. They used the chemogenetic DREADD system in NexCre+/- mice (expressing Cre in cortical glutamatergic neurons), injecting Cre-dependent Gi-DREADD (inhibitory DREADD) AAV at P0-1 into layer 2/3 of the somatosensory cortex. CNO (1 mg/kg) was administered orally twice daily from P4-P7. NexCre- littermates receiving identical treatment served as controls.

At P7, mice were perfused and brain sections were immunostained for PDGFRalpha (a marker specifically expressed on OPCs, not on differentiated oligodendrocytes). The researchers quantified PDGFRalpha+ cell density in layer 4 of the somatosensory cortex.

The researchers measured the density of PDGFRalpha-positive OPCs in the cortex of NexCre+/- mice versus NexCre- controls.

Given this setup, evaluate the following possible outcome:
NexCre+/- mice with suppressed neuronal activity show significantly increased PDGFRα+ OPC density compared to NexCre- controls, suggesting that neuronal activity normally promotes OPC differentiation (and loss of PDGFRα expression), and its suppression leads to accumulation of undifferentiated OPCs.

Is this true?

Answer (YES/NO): NO